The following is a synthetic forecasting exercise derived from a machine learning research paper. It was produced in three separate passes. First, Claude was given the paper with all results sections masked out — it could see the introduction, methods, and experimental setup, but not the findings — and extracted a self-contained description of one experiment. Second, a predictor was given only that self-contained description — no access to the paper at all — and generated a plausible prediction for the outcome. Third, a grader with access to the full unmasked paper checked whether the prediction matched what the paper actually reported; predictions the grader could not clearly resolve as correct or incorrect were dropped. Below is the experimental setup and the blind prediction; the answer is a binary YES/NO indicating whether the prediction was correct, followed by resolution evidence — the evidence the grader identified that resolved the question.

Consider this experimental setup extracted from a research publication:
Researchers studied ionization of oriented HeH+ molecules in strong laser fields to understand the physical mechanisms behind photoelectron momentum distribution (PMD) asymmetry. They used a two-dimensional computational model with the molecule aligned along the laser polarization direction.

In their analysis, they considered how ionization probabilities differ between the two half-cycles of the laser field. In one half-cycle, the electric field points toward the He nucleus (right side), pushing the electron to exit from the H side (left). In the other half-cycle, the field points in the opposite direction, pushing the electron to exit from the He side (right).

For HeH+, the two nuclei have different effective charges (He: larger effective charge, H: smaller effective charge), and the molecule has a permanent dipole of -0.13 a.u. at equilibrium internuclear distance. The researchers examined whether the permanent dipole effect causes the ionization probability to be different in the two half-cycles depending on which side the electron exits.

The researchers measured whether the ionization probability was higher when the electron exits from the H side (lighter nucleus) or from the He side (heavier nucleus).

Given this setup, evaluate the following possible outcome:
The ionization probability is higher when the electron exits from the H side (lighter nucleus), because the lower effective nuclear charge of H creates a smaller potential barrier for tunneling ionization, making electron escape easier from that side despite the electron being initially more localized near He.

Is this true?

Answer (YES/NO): NO